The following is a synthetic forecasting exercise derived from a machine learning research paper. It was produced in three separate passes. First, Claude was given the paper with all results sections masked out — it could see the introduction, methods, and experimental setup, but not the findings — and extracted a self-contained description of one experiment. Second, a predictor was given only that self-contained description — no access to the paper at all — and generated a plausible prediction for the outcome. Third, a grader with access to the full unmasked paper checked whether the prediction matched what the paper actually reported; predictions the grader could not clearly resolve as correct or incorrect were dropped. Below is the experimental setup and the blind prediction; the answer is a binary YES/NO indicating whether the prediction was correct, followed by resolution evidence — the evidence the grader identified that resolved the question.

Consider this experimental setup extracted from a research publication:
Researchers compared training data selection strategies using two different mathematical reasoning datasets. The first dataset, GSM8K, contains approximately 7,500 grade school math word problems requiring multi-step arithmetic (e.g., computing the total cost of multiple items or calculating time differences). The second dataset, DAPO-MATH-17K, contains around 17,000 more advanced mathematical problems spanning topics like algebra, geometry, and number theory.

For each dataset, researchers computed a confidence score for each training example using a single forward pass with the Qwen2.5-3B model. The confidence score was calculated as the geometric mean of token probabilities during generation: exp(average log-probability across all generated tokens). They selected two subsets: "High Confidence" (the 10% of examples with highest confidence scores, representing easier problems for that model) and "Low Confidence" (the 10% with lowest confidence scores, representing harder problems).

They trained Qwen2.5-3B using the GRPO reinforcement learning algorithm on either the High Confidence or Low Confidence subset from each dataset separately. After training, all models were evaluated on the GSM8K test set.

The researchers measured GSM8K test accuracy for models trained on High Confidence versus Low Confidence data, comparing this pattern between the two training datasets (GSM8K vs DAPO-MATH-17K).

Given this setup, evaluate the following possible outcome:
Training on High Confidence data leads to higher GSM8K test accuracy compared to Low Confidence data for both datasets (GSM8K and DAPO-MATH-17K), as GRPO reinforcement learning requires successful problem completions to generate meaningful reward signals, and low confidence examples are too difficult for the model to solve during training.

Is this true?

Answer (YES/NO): NO